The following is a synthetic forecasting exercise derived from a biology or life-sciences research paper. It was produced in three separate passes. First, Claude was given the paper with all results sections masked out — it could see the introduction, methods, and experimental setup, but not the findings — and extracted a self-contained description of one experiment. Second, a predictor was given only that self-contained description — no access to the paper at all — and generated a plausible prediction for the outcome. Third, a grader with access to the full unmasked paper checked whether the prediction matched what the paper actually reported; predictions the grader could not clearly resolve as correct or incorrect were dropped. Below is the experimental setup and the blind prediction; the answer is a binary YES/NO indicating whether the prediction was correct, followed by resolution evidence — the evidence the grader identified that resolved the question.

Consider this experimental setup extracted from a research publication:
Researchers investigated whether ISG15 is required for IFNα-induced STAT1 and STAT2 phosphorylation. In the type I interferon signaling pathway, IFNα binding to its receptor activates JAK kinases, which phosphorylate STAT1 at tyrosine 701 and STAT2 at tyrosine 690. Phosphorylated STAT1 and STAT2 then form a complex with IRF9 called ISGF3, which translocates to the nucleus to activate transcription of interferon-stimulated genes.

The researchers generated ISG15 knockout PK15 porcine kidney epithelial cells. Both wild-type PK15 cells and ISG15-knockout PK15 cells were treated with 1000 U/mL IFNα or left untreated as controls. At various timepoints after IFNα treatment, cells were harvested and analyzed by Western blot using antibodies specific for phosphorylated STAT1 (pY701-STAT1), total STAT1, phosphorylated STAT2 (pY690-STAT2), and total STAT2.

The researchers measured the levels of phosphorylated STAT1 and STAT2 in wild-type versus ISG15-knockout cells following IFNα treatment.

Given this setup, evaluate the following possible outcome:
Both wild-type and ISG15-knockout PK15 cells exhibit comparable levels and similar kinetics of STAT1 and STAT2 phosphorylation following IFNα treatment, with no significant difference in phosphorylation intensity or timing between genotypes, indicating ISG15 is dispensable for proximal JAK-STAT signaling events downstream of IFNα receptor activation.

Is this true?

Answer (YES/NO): NO